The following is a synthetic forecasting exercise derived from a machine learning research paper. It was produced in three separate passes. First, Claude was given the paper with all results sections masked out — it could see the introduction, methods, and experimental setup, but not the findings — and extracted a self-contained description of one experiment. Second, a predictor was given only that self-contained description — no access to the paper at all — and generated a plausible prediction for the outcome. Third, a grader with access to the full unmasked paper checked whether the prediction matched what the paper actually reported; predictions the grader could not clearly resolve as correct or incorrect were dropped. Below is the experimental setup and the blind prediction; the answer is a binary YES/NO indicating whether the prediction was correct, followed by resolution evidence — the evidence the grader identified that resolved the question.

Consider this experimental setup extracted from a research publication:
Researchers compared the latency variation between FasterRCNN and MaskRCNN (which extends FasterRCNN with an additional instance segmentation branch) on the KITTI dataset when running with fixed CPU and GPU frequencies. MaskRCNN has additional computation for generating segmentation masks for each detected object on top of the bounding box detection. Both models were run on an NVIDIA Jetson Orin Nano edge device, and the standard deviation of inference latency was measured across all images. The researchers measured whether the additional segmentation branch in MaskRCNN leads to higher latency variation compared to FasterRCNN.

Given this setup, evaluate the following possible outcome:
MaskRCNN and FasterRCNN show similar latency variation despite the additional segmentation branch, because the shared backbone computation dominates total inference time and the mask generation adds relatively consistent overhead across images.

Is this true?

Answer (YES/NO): NO